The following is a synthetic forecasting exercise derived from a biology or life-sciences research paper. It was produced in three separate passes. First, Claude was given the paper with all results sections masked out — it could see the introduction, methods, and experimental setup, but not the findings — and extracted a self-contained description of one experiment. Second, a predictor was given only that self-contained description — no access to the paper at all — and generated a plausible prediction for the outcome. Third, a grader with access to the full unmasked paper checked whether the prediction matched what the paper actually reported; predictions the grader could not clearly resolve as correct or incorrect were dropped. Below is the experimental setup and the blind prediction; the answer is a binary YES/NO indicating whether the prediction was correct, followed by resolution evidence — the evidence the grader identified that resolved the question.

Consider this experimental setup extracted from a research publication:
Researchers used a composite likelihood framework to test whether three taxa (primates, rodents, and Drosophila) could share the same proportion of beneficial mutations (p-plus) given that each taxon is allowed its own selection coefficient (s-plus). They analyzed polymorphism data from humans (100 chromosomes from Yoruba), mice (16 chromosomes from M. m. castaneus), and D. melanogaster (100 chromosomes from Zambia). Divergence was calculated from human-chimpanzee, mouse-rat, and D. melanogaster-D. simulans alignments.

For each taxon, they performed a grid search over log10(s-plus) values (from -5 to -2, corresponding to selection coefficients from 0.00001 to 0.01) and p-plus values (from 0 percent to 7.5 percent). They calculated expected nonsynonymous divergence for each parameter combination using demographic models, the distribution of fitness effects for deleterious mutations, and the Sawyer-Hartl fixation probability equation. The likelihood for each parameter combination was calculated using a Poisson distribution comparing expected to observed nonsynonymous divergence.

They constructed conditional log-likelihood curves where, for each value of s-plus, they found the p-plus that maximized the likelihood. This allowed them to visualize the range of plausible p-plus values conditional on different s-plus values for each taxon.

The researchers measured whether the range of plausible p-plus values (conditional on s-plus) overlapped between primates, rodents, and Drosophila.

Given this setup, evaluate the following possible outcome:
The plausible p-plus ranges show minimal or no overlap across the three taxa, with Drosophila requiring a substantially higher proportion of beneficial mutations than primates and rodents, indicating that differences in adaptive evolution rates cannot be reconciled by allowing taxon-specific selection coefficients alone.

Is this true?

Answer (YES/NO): NO